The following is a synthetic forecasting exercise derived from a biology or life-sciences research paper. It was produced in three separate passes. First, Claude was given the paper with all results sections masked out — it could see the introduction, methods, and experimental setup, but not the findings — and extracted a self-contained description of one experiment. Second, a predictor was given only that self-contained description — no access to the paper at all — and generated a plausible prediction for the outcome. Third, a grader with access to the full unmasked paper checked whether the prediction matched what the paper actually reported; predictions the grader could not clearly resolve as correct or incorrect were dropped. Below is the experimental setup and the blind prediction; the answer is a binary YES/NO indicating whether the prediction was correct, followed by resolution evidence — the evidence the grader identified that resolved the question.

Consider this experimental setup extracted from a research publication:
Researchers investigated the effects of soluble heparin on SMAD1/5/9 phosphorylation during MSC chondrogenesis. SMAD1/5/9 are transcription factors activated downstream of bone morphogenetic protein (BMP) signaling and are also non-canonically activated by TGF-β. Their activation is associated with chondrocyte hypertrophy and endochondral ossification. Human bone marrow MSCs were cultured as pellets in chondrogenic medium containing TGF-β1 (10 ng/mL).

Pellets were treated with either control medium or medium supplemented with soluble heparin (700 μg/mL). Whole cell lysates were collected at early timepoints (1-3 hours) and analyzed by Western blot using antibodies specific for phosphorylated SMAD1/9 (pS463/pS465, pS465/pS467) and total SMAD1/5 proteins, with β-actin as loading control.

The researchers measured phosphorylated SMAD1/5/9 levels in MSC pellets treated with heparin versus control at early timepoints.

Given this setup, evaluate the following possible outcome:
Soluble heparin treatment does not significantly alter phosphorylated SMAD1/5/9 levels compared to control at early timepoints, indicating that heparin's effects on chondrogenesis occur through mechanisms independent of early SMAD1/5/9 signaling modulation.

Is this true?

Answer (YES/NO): NO